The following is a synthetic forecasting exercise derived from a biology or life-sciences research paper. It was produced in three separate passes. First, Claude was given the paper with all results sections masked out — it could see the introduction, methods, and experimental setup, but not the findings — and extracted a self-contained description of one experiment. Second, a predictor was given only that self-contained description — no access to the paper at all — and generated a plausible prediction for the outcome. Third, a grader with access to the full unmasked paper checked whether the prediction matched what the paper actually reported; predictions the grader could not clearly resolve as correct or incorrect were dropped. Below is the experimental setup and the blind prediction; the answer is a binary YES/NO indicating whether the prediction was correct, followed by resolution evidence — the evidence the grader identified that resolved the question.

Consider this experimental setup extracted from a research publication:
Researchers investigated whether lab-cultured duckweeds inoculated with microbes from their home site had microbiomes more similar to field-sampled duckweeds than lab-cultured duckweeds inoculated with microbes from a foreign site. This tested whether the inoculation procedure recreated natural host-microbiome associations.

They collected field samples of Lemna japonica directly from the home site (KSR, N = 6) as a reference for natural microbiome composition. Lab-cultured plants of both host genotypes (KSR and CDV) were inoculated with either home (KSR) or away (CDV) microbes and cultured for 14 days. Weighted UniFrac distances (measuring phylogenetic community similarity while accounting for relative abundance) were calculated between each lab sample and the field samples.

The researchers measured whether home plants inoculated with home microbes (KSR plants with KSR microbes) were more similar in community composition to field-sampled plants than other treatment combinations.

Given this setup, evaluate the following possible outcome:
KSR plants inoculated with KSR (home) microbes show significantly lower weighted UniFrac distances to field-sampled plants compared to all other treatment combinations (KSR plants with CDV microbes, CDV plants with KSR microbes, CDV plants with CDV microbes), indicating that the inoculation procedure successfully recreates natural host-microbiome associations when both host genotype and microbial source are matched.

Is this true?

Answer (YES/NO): YES